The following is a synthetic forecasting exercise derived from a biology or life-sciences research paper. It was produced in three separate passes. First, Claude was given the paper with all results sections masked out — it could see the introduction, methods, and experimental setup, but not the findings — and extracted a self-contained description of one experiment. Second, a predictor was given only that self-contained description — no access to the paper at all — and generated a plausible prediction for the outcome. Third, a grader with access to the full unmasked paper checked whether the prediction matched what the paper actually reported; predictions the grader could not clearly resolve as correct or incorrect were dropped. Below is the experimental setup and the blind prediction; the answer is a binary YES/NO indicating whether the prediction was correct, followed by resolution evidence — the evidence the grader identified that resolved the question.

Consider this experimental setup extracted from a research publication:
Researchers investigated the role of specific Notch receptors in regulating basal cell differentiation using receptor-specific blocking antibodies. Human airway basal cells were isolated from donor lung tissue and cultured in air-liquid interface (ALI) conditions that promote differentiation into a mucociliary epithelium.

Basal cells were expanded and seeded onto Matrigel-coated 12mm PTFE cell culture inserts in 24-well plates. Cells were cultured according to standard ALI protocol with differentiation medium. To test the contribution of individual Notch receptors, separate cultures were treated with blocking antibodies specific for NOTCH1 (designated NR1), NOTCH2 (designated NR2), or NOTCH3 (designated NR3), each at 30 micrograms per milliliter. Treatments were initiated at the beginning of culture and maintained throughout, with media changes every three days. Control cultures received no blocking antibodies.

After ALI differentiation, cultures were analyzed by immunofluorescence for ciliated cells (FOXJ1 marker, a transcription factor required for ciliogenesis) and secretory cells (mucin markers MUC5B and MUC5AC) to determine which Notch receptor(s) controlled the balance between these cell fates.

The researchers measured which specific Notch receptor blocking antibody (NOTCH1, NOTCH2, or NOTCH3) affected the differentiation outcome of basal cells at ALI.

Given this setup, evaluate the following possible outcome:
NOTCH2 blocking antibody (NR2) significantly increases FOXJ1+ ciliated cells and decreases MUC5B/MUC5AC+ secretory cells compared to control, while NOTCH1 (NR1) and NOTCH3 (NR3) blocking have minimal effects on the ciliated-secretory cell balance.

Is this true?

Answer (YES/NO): NO